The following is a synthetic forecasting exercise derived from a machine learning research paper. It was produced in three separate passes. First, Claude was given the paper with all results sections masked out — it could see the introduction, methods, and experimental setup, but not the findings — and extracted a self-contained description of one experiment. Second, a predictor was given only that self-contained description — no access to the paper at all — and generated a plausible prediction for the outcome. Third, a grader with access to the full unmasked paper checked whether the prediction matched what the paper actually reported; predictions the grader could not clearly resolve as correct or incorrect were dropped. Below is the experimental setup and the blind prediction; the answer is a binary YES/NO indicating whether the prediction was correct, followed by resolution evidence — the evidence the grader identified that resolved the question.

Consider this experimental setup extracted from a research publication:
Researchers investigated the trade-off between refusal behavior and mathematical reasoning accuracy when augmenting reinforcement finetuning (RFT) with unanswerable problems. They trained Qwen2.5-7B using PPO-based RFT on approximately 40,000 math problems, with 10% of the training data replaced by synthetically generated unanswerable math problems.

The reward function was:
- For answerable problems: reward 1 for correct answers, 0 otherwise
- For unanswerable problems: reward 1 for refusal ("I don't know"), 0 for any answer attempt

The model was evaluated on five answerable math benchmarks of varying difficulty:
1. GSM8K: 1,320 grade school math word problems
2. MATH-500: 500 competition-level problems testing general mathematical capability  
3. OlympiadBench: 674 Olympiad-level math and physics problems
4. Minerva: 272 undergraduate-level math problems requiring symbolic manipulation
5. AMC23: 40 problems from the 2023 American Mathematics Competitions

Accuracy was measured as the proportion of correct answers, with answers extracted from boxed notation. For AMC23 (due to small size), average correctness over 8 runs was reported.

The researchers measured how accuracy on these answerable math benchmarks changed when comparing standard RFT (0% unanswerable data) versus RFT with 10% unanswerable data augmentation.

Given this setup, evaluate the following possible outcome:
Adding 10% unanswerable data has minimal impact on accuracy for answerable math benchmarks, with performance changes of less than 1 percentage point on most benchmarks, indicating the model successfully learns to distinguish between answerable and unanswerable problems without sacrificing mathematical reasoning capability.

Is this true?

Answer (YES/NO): NO